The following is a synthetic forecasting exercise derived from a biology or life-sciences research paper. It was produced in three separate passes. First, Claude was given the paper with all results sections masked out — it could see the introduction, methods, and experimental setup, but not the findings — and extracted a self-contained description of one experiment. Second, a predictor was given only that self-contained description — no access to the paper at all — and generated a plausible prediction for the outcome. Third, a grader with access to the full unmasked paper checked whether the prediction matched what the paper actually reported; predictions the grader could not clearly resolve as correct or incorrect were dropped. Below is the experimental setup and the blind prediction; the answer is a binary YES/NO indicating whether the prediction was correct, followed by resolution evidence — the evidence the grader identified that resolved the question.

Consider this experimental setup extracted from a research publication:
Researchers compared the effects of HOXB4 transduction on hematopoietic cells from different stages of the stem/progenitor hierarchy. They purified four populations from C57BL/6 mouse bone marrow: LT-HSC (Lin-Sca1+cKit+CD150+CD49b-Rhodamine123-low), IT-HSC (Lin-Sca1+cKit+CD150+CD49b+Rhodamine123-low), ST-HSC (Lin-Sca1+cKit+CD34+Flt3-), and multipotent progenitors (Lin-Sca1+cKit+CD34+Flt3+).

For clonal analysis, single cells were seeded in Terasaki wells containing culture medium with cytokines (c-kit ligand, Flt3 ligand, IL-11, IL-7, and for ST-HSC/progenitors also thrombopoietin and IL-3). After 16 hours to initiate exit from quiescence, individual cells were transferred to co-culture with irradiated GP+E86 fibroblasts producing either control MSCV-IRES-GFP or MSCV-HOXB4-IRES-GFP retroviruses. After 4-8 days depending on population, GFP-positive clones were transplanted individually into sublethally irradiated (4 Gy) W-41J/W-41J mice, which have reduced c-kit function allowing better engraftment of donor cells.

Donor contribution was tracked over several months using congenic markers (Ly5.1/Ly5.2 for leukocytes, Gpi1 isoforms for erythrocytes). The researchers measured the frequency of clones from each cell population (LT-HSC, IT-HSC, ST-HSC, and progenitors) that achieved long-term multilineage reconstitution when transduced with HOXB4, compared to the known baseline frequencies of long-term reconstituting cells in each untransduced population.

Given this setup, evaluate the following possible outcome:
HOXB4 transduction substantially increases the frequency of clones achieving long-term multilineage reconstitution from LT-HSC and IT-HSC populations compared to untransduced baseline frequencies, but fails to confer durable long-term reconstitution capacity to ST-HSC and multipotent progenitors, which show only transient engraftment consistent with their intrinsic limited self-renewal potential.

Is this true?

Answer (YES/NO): NO